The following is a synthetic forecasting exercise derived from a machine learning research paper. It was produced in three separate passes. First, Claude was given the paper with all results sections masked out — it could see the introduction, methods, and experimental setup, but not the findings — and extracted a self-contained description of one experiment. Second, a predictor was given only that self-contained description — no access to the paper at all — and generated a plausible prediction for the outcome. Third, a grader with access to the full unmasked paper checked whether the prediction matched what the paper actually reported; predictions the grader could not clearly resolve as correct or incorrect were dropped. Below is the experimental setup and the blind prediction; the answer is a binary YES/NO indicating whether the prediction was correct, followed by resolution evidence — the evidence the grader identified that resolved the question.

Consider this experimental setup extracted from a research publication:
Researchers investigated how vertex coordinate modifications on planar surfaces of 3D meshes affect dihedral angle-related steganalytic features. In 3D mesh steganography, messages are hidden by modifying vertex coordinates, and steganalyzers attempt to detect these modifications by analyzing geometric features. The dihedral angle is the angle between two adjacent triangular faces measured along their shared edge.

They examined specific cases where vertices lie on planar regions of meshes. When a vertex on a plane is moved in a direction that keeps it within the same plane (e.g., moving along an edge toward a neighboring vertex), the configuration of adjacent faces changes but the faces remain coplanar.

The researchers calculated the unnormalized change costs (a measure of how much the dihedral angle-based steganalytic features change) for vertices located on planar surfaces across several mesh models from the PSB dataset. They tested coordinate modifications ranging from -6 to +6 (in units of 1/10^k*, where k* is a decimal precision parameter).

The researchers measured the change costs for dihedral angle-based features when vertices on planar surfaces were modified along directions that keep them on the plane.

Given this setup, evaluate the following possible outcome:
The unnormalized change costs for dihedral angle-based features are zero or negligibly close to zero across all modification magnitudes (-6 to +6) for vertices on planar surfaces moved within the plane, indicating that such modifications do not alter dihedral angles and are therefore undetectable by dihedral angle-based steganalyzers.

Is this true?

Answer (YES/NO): YES